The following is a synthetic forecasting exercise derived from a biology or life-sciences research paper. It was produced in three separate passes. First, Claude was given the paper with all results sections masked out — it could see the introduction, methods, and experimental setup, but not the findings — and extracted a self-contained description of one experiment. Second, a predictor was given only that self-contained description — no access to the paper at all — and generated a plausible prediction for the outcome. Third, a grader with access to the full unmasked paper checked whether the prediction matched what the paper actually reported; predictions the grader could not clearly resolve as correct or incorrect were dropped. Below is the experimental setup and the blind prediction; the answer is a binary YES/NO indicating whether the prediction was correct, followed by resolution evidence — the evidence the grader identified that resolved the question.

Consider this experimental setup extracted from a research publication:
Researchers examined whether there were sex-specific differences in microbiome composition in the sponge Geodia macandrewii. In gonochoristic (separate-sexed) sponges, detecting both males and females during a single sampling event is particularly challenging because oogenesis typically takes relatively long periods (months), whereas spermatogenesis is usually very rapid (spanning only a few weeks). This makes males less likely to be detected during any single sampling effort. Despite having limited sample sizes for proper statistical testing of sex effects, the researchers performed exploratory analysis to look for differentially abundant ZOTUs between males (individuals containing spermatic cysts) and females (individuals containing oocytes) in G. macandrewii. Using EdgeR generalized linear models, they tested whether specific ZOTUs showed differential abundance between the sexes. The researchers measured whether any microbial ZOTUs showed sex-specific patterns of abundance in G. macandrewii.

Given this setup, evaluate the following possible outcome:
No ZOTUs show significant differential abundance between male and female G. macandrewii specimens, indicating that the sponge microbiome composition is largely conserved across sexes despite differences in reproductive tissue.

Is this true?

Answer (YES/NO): NO